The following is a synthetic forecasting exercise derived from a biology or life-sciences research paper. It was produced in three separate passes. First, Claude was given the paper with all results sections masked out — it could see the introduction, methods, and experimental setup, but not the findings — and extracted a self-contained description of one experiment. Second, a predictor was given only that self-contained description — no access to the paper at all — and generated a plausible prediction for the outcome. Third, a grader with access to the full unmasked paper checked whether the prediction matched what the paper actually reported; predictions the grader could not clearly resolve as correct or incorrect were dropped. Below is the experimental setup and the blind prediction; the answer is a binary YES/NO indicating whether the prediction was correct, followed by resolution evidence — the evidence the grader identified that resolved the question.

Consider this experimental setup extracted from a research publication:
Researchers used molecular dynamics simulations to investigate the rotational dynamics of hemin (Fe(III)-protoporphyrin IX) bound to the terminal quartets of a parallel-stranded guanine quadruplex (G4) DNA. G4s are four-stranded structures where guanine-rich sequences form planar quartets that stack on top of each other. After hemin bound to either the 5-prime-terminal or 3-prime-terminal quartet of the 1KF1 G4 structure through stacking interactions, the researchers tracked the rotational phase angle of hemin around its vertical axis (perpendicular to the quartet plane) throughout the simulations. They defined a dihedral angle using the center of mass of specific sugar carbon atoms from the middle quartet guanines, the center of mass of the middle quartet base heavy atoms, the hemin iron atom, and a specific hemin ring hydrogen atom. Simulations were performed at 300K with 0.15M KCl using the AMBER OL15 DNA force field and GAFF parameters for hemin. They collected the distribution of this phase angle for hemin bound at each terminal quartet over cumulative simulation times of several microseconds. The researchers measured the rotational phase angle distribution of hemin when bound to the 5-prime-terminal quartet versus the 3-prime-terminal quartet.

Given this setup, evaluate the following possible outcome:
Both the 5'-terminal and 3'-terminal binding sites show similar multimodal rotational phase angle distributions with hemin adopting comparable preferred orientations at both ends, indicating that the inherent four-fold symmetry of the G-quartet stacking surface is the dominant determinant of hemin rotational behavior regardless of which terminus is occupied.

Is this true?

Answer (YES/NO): NO